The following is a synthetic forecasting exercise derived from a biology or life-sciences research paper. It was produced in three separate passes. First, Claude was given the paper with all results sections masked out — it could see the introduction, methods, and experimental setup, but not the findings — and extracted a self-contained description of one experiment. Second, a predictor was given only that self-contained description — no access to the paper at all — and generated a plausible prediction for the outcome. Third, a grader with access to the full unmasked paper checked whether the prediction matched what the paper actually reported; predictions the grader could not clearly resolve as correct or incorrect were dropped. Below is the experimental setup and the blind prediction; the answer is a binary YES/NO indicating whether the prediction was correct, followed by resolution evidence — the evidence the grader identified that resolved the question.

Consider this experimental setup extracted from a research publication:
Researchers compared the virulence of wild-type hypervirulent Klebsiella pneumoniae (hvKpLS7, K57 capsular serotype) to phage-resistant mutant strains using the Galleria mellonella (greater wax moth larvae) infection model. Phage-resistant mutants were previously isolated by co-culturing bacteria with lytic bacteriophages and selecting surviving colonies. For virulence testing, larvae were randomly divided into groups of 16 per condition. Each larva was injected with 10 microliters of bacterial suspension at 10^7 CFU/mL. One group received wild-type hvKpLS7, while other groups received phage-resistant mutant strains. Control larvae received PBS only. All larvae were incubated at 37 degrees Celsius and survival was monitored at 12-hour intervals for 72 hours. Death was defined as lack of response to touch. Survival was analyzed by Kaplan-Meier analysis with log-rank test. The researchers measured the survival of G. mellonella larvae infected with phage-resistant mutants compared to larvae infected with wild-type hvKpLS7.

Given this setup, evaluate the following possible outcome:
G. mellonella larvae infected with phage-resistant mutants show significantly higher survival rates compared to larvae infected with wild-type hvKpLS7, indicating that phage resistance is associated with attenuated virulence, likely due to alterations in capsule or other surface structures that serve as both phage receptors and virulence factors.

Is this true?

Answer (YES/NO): YES